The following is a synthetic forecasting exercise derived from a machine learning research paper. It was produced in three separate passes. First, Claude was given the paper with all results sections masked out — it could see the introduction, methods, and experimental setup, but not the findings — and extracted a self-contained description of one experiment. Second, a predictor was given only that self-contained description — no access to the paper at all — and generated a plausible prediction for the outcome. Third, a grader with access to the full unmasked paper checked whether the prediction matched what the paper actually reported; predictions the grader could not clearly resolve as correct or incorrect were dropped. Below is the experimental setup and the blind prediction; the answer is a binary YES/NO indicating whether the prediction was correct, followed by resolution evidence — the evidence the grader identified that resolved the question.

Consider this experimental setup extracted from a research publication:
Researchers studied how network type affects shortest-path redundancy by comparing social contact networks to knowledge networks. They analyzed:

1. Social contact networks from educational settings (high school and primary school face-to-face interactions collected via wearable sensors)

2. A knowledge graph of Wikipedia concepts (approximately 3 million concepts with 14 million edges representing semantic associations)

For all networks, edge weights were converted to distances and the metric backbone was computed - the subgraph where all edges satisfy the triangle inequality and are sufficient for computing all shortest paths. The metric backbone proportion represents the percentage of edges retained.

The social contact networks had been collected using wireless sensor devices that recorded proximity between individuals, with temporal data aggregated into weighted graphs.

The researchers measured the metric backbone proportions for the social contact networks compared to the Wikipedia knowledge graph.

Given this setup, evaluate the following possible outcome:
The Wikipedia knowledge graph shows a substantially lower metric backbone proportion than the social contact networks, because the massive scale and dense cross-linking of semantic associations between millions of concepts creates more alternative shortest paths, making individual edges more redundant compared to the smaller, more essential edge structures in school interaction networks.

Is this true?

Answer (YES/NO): YES